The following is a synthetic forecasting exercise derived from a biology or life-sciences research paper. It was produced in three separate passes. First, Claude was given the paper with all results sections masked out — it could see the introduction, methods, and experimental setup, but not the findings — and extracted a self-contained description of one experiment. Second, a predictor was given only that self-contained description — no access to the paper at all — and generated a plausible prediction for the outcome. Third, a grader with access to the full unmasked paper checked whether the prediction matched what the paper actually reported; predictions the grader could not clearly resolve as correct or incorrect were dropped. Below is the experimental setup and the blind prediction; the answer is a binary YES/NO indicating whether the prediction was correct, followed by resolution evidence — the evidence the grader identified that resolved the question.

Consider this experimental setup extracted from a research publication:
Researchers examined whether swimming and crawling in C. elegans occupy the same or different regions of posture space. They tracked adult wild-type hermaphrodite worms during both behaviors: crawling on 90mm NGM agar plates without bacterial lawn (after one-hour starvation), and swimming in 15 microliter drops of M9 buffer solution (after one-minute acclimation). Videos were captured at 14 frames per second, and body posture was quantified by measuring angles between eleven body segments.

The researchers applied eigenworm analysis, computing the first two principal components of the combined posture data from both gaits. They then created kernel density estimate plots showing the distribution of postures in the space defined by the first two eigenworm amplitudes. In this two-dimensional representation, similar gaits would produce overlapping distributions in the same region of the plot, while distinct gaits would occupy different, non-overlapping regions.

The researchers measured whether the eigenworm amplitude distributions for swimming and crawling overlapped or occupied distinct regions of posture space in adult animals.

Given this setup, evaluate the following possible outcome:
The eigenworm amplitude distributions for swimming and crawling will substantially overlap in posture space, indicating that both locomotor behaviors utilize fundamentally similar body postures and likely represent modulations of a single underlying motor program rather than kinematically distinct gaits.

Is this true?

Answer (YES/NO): NO